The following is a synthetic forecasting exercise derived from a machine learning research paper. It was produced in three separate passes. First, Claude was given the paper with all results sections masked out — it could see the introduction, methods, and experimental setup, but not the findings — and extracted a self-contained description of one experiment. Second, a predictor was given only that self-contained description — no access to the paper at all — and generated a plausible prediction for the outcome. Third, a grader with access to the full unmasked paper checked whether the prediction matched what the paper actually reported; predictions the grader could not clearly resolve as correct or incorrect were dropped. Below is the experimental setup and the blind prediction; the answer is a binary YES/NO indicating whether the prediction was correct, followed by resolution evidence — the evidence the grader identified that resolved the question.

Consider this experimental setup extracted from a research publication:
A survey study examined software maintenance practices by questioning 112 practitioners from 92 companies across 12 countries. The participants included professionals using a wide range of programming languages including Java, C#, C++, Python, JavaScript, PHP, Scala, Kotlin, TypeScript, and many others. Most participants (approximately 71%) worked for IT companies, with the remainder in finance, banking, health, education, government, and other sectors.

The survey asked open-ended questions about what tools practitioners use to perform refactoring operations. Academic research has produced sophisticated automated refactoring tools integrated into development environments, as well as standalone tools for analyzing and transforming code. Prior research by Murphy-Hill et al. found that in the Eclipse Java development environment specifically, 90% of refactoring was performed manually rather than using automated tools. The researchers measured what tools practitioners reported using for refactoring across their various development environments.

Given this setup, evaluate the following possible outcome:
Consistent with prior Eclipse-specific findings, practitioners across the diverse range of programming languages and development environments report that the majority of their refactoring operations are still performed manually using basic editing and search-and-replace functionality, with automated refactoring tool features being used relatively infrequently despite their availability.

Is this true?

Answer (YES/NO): NO